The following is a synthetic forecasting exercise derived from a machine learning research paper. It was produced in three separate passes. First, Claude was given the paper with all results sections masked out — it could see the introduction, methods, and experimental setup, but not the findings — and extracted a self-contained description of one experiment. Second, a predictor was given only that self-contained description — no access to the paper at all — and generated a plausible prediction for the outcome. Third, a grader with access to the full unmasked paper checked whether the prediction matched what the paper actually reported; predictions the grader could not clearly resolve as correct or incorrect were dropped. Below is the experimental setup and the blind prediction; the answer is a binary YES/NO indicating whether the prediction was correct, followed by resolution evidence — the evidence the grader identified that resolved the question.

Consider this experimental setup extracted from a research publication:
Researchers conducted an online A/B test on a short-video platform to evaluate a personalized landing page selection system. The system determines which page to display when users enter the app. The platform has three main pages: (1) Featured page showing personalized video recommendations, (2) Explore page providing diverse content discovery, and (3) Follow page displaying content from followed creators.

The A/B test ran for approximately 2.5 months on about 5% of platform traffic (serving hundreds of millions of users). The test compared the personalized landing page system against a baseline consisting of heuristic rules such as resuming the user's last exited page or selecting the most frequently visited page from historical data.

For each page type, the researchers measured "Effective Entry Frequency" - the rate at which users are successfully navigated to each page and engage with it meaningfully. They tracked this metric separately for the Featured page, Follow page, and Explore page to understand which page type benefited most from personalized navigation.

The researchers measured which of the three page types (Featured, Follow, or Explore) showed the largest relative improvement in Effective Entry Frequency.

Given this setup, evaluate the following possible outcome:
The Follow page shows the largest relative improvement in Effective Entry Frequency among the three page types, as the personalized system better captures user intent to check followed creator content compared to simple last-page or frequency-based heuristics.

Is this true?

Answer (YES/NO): YES